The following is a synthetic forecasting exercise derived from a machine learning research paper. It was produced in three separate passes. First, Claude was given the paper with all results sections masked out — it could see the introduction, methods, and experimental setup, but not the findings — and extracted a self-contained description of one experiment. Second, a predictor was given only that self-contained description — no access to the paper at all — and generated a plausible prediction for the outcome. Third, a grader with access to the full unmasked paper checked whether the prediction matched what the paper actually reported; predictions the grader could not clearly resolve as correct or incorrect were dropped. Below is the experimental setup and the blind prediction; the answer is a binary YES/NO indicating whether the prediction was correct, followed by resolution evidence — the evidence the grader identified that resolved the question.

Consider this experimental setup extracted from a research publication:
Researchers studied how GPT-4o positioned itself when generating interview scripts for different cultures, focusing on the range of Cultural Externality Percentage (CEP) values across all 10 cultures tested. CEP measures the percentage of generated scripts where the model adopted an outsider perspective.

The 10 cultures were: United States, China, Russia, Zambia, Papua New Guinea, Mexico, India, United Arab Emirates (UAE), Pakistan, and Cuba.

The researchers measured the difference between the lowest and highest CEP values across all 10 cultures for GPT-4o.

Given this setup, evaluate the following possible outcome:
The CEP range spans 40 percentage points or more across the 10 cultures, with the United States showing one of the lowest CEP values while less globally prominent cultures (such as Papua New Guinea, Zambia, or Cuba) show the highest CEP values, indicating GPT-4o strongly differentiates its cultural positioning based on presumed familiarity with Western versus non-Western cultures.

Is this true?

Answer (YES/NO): YES